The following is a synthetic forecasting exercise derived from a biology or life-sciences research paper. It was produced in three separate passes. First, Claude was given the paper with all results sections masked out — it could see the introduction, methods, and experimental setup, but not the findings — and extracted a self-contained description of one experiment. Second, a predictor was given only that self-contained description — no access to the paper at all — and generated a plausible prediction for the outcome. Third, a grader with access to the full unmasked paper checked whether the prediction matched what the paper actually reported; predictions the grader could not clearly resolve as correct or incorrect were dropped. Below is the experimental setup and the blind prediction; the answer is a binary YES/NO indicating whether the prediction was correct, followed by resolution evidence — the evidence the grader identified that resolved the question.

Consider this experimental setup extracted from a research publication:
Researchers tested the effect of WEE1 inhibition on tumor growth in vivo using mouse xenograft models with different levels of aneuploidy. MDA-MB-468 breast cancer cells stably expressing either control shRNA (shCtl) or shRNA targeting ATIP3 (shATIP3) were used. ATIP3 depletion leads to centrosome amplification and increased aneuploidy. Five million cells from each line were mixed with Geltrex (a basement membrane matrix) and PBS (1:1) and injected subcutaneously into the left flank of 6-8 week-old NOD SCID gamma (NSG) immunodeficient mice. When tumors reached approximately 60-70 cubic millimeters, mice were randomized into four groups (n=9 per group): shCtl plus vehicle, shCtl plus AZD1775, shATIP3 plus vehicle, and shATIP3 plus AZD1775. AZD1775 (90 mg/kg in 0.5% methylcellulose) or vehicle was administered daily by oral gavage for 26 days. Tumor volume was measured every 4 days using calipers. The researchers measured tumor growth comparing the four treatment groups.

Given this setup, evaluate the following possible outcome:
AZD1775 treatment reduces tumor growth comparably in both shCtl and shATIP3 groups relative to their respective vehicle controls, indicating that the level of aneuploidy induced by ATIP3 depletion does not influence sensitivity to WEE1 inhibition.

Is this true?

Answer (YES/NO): NO